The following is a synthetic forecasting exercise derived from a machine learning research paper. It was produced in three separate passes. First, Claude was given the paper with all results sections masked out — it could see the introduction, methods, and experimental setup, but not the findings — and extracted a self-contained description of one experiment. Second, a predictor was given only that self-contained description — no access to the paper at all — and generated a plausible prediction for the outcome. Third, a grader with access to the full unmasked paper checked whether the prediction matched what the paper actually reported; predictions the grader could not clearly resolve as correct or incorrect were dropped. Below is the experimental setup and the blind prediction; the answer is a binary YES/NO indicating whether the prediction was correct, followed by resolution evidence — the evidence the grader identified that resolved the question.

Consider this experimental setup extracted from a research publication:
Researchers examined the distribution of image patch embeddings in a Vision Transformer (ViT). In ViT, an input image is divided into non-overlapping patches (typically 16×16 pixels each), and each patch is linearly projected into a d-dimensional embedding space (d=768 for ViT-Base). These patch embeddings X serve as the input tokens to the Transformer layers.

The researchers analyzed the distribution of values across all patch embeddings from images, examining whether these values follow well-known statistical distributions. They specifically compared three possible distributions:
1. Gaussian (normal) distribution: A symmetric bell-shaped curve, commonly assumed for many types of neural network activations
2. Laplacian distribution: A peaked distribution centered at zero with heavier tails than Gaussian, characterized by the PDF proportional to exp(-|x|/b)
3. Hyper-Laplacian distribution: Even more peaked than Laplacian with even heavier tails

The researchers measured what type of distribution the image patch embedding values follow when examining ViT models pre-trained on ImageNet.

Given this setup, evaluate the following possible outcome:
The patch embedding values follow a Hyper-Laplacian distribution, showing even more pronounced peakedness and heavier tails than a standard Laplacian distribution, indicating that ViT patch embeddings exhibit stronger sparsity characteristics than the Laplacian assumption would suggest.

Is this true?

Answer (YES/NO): NO